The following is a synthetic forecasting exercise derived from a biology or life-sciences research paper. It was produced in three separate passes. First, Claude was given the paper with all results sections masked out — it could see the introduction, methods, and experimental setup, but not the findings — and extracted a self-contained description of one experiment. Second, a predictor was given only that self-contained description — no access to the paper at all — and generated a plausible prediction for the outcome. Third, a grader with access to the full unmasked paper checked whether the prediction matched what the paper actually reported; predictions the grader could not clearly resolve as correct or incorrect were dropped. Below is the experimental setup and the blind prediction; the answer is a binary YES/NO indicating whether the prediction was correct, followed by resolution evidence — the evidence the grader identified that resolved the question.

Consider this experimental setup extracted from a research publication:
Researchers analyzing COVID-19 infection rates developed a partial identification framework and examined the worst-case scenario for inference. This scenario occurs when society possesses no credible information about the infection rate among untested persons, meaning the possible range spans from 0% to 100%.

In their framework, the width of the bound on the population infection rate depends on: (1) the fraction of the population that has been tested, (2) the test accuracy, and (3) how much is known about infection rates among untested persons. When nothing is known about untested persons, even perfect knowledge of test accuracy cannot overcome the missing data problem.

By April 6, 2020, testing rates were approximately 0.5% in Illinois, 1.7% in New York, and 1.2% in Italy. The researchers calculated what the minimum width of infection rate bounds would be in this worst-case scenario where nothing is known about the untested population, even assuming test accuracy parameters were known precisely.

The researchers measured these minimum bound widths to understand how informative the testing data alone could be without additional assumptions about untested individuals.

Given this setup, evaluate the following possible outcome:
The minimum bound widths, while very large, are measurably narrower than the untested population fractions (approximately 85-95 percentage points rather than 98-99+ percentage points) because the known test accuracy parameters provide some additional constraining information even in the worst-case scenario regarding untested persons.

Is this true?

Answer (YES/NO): NO